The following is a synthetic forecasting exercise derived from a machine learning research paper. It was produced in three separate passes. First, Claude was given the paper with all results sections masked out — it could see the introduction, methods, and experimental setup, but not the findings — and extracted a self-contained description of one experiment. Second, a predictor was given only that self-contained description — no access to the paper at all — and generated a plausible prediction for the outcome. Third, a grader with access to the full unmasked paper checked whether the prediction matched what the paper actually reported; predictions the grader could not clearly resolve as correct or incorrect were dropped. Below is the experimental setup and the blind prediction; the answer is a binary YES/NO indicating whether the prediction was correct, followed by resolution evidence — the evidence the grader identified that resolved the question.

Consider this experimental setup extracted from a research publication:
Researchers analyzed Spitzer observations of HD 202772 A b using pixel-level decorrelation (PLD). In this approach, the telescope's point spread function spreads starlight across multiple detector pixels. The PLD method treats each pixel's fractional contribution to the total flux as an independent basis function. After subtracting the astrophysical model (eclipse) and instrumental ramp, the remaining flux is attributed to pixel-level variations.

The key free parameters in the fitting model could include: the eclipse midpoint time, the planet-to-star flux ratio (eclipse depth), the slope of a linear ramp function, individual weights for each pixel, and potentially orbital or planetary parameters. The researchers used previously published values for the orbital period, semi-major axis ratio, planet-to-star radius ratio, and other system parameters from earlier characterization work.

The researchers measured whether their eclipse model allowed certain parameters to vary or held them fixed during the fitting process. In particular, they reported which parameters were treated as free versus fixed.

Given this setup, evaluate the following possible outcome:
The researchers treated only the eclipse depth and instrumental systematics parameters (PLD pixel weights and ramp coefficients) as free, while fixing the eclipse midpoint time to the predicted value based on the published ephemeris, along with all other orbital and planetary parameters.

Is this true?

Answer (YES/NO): NO